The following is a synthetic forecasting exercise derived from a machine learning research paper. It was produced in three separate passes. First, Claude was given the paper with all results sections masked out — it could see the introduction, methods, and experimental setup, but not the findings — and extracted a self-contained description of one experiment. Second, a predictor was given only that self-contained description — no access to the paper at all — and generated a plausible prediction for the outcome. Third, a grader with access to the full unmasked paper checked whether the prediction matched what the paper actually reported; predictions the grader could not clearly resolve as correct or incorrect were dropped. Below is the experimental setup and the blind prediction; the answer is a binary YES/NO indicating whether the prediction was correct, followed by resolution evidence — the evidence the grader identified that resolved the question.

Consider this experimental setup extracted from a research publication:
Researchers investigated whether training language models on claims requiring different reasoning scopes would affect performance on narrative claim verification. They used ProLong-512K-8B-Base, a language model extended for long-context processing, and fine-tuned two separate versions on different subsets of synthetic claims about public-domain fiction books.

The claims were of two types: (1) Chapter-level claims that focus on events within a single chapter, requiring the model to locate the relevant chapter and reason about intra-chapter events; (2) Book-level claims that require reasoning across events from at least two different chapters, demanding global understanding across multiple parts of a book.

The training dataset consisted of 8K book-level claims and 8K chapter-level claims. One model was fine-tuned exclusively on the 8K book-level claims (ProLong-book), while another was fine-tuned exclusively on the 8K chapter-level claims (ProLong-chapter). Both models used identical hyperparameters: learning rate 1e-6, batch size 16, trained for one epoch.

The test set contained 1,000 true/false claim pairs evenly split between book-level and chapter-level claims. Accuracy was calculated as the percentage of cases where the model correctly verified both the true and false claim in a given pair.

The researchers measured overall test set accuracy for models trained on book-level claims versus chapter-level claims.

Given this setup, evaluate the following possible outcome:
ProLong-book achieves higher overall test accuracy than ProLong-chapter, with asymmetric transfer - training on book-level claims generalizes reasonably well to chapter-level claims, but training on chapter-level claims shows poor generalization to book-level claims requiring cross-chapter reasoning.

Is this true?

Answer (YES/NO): NO